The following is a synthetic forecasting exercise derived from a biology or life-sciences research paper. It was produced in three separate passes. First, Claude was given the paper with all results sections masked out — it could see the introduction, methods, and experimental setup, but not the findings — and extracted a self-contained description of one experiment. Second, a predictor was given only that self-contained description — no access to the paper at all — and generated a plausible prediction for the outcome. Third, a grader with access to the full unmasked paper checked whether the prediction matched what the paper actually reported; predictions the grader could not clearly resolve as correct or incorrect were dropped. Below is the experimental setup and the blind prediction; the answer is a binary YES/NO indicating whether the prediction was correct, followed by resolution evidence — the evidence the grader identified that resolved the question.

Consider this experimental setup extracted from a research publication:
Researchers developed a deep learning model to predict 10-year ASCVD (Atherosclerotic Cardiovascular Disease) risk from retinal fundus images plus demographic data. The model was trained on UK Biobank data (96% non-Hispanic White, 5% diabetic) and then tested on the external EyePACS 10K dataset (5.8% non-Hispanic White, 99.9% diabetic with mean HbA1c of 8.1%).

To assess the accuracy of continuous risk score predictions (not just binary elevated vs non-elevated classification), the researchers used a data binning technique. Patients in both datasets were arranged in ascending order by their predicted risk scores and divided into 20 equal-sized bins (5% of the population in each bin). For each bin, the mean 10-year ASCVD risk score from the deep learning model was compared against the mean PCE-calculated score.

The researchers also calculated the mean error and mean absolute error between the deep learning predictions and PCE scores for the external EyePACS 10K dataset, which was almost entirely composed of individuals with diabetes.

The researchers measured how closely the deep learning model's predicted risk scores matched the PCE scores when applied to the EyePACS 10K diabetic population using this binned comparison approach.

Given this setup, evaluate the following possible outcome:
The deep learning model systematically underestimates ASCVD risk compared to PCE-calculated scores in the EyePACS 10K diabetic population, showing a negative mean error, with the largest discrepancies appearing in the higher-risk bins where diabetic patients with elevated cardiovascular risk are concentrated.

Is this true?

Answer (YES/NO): NO